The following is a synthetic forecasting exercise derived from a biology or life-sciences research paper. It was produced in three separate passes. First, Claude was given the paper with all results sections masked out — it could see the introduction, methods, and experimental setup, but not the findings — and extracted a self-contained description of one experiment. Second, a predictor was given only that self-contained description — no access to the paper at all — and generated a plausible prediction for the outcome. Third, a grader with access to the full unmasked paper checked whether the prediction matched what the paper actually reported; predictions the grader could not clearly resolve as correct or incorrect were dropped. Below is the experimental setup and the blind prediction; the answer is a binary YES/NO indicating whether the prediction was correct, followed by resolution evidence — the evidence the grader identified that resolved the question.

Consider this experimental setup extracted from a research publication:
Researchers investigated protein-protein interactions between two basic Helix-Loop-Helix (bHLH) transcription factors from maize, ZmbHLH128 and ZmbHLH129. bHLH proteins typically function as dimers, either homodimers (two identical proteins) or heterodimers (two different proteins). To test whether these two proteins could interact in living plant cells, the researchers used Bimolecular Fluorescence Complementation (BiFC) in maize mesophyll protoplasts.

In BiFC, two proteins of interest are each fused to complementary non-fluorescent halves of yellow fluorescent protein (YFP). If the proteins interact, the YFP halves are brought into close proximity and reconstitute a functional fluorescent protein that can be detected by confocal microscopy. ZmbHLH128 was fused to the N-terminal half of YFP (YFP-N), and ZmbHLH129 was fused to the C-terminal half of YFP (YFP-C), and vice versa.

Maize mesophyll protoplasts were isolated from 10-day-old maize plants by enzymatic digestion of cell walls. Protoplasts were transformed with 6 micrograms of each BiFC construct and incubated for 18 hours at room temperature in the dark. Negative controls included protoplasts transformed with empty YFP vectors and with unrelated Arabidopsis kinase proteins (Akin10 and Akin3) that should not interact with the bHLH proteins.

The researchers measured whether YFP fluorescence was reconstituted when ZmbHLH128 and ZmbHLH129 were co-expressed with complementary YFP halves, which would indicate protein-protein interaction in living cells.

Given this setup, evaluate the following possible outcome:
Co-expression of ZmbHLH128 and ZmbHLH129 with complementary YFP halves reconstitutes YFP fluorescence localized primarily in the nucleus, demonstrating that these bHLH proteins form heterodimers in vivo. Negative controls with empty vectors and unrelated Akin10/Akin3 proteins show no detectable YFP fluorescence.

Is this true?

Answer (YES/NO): YES